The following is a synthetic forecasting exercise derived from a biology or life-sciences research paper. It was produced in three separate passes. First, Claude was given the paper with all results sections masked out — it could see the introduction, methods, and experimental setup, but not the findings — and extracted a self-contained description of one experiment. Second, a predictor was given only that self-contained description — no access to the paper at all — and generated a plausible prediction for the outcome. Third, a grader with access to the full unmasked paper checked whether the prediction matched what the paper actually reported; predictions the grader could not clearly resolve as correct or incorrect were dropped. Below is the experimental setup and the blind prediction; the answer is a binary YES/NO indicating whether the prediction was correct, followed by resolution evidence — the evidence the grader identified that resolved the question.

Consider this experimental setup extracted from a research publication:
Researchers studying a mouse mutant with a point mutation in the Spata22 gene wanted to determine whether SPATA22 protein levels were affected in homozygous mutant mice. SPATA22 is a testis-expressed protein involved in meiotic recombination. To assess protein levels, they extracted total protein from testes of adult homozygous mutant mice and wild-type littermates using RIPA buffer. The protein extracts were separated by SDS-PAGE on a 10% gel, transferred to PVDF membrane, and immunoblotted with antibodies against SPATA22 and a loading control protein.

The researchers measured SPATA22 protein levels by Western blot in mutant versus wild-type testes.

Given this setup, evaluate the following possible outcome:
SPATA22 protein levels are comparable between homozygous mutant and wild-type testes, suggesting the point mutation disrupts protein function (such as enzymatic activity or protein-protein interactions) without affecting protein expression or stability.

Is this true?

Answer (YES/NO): NO